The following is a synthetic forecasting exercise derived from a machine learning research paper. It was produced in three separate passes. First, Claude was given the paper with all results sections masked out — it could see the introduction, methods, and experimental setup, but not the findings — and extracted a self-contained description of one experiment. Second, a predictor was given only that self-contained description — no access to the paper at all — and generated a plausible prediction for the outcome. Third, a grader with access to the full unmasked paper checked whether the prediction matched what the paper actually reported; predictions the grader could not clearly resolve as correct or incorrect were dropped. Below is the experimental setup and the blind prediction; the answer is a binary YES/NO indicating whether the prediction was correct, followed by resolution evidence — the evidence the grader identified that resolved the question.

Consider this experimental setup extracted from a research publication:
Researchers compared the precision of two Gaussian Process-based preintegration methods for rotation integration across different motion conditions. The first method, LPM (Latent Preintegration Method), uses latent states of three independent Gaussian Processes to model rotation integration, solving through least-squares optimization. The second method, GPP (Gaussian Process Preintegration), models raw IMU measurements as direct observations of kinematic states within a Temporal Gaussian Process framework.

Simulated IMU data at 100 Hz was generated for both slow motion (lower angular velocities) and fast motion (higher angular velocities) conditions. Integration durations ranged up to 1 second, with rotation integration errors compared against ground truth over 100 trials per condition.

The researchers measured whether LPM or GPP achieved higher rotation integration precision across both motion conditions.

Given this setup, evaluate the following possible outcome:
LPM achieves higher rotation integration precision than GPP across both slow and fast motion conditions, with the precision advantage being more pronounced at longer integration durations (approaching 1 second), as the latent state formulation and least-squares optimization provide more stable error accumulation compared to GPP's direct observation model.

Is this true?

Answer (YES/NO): NO